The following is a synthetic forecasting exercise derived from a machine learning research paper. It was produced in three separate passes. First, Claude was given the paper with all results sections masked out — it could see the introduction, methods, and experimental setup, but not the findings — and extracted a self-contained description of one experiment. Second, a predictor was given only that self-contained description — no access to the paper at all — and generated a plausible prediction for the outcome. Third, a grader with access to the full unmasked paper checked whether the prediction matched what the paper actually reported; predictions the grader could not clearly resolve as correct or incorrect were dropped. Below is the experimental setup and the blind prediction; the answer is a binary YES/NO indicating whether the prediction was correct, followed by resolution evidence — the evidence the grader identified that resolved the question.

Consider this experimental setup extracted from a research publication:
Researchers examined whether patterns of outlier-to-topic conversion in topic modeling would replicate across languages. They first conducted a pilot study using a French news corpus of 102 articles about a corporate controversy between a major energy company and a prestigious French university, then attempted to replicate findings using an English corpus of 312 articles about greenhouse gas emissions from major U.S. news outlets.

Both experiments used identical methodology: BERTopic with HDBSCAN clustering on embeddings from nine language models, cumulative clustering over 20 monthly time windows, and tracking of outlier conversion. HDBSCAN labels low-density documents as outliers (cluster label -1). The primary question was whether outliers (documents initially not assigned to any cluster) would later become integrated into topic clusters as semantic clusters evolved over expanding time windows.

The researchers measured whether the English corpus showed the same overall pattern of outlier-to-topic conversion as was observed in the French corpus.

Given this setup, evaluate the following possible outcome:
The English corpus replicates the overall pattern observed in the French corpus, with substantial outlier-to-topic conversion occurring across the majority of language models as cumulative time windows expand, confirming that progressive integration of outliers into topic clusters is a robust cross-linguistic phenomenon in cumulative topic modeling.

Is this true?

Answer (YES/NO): YES